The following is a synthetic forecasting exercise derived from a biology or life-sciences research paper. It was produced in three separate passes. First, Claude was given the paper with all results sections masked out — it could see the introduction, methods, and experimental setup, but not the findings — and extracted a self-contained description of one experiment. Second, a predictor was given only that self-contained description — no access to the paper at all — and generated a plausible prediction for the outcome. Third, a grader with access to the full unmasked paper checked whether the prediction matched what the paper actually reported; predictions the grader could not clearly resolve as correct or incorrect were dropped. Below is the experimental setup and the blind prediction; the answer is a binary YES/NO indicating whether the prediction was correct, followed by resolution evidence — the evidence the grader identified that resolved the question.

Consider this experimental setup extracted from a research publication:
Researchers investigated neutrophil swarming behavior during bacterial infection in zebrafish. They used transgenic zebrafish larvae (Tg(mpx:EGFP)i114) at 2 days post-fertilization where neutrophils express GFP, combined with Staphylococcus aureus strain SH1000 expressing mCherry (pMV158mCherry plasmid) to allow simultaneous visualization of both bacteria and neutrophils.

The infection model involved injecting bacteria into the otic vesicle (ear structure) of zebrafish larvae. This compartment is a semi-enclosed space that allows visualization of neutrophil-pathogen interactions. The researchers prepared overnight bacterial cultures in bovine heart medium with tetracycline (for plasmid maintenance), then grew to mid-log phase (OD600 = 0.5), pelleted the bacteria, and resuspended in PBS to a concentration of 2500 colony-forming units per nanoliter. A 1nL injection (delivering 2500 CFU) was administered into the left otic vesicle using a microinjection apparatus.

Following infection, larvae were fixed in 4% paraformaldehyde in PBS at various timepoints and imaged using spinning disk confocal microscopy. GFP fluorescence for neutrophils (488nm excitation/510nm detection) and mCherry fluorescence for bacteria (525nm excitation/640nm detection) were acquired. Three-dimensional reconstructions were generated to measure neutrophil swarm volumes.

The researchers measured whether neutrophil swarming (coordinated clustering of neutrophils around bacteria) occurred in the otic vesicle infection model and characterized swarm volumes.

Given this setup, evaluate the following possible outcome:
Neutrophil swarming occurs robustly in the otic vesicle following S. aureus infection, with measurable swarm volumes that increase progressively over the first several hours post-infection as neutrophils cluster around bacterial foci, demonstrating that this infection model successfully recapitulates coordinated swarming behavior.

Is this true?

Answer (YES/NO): YES